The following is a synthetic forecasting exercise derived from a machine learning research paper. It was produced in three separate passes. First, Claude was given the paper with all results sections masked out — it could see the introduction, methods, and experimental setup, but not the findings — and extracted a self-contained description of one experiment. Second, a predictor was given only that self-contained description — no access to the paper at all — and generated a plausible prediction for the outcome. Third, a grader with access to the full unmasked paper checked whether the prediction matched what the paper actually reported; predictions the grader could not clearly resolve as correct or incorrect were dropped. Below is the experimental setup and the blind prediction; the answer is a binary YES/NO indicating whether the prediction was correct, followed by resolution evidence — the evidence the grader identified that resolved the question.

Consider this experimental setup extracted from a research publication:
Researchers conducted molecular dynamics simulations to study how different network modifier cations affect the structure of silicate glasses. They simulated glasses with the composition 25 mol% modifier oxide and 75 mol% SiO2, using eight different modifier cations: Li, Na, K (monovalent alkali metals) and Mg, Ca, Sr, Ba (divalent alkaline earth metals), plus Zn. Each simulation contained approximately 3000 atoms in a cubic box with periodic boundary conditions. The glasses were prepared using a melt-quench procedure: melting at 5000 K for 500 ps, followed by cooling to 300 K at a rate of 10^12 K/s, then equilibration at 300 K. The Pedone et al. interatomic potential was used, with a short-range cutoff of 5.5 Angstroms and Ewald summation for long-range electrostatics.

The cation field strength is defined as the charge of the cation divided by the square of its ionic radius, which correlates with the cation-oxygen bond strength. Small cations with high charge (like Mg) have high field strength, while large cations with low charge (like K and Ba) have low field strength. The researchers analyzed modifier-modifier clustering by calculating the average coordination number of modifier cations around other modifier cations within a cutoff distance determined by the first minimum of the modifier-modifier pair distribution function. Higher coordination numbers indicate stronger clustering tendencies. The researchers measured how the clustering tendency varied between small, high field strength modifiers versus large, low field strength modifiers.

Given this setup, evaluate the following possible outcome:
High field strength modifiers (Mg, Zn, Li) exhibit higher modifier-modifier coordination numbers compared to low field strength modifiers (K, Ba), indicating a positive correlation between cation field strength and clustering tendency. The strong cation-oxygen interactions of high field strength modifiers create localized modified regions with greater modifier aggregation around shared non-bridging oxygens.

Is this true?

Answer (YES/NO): NO